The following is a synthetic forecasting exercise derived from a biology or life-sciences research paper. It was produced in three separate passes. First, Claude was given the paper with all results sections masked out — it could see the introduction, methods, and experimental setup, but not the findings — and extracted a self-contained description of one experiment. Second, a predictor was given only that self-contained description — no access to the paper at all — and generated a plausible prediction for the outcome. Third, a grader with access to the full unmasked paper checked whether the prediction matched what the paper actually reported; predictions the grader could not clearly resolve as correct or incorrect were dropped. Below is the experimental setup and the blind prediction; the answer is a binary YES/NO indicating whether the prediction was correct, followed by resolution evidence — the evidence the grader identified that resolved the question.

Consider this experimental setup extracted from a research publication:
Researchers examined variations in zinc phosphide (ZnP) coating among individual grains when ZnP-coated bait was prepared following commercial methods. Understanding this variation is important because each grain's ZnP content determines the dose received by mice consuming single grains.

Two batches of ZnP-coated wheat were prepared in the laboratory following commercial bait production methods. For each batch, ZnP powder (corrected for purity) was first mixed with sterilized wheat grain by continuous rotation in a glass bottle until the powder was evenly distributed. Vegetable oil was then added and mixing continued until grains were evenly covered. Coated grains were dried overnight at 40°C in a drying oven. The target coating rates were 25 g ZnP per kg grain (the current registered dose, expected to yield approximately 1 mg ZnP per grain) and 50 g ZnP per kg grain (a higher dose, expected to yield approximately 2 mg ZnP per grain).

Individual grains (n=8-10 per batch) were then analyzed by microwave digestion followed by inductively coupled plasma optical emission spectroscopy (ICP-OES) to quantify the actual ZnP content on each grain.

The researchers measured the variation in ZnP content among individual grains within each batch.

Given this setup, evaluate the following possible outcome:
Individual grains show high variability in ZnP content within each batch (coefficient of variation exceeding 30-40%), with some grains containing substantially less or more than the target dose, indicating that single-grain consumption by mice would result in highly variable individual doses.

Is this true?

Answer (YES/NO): YES